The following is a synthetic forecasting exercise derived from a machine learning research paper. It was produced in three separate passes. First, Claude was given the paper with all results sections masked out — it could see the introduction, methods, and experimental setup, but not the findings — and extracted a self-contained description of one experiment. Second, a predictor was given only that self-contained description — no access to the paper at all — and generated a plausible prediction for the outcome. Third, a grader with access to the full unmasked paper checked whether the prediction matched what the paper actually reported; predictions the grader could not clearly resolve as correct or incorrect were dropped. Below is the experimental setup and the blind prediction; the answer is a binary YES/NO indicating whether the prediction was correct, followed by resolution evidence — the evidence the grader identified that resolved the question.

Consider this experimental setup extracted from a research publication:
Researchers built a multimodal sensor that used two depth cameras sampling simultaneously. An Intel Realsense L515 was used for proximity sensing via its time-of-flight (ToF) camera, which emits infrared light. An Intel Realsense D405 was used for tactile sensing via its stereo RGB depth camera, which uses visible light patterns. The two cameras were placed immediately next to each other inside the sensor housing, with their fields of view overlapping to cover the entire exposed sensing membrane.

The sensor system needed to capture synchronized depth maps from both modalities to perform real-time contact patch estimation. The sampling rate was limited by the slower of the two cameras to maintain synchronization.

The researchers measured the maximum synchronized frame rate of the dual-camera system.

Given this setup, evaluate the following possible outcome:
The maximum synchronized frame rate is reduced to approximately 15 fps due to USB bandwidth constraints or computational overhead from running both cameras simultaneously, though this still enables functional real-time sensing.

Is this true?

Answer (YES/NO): NO